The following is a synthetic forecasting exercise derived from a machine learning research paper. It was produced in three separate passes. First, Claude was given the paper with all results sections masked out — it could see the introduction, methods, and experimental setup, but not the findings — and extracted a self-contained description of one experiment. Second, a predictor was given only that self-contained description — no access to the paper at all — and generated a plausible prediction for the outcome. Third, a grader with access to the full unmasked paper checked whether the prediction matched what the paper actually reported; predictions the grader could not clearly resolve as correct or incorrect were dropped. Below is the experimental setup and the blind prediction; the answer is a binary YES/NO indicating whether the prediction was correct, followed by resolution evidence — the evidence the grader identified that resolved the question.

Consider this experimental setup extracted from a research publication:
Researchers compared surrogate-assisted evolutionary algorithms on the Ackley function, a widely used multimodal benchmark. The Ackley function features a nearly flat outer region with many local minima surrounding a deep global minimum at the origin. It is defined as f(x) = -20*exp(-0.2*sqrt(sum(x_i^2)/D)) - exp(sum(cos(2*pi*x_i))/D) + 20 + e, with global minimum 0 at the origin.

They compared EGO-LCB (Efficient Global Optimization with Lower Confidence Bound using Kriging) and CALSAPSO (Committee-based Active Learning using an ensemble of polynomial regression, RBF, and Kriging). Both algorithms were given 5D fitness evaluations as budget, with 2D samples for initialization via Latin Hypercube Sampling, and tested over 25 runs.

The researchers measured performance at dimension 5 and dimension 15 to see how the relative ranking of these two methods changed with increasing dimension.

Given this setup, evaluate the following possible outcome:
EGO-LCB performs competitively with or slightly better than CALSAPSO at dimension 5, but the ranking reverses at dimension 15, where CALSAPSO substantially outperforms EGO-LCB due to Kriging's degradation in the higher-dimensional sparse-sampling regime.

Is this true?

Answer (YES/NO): NO